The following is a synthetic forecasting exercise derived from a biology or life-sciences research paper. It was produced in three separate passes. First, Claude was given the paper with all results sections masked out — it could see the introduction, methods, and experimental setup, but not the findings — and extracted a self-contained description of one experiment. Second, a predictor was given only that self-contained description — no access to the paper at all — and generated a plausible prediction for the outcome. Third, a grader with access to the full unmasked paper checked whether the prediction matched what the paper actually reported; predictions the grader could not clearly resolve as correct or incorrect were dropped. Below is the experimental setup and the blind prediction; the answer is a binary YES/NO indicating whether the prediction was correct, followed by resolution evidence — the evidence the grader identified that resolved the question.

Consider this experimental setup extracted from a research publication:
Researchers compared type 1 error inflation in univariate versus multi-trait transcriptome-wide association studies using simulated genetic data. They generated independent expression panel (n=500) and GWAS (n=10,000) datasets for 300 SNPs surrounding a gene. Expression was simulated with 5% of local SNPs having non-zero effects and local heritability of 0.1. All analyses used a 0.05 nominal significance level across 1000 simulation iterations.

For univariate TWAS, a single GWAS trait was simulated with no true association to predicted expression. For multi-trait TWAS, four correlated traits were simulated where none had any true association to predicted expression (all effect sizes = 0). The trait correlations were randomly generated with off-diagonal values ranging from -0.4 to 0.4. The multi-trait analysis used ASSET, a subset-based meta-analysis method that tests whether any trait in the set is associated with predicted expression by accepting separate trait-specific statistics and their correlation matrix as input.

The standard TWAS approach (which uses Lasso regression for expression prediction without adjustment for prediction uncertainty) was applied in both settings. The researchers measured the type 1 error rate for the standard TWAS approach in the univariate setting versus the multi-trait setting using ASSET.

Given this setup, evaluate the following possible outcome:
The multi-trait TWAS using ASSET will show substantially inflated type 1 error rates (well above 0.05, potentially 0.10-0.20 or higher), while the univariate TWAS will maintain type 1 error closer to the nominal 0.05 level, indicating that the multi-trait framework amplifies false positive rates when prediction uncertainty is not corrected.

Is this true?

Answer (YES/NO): NO